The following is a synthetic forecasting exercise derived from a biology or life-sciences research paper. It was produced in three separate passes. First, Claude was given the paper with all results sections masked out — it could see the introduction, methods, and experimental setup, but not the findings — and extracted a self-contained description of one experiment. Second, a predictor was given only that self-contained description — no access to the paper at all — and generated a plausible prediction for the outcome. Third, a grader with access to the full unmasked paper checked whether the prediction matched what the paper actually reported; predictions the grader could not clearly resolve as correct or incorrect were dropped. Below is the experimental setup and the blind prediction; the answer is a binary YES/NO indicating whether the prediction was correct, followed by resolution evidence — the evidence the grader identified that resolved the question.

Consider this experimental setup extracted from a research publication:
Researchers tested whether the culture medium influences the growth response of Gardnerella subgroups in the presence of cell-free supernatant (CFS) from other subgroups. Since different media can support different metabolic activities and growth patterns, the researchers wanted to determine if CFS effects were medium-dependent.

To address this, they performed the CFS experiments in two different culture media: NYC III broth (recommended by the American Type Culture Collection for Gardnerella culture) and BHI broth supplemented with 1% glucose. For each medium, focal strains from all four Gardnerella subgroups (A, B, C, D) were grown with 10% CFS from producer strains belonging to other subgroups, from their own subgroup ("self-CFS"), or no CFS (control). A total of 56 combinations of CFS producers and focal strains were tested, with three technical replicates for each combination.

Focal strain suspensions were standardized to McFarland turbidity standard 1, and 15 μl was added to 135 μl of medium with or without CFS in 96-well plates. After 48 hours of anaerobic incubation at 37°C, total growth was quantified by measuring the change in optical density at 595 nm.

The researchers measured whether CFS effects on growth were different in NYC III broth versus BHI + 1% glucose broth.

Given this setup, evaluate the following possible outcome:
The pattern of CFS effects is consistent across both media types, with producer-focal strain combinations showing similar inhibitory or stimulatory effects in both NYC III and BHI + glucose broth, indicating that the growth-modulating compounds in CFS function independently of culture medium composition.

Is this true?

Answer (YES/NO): NO